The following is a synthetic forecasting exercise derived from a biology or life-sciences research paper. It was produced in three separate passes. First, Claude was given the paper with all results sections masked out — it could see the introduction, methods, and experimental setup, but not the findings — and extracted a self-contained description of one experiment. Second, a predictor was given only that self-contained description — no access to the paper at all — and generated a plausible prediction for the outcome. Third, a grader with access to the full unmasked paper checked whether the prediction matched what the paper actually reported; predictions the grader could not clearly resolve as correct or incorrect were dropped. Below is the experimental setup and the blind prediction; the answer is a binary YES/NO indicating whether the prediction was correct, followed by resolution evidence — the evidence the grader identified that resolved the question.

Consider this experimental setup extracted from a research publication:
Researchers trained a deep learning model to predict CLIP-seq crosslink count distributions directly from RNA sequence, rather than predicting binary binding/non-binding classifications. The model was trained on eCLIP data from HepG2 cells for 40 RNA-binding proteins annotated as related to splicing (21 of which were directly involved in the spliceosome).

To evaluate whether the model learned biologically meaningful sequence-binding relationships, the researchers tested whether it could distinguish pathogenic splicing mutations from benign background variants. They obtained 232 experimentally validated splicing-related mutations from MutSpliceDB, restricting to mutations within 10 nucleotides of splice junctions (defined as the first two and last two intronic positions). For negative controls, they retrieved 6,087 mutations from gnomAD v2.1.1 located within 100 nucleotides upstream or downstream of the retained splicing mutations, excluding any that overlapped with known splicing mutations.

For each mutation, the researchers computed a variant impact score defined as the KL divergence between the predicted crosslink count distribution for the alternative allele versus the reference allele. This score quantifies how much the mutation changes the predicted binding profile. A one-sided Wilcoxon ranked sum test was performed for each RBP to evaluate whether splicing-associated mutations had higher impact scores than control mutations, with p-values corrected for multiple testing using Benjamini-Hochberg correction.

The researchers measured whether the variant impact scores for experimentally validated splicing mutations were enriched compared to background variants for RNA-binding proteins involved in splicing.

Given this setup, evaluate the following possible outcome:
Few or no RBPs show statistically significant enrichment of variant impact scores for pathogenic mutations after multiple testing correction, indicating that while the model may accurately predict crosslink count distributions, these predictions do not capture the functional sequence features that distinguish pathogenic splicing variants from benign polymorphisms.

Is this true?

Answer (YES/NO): NO